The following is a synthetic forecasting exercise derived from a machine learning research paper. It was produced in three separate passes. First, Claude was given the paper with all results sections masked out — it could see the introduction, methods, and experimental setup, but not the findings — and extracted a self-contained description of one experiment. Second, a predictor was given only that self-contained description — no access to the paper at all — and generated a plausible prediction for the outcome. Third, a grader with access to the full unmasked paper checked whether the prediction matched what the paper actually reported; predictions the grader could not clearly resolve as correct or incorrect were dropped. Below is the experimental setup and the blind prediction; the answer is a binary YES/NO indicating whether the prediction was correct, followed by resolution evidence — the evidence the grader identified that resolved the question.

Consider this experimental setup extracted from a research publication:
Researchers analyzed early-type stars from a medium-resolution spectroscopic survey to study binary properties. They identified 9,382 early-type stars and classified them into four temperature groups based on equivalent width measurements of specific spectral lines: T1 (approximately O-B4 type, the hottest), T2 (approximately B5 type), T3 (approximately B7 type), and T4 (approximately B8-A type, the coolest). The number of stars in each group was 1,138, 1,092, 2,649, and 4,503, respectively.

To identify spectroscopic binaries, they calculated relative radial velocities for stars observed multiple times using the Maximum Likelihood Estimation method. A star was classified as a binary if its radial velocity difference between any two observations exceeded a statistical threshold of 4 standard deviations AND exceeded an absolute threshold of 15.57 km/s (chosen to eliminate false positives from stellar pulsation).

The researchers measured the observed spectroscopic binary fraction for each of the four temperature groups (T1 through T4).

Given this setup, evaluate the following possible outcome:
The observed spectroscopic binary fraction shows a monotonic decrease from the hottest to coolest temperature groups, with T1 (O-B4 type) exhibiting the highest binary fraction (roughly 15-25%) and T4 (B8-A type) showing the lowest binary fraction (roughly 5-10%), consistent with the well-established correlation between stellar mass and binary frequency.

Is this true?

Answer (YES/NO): YES